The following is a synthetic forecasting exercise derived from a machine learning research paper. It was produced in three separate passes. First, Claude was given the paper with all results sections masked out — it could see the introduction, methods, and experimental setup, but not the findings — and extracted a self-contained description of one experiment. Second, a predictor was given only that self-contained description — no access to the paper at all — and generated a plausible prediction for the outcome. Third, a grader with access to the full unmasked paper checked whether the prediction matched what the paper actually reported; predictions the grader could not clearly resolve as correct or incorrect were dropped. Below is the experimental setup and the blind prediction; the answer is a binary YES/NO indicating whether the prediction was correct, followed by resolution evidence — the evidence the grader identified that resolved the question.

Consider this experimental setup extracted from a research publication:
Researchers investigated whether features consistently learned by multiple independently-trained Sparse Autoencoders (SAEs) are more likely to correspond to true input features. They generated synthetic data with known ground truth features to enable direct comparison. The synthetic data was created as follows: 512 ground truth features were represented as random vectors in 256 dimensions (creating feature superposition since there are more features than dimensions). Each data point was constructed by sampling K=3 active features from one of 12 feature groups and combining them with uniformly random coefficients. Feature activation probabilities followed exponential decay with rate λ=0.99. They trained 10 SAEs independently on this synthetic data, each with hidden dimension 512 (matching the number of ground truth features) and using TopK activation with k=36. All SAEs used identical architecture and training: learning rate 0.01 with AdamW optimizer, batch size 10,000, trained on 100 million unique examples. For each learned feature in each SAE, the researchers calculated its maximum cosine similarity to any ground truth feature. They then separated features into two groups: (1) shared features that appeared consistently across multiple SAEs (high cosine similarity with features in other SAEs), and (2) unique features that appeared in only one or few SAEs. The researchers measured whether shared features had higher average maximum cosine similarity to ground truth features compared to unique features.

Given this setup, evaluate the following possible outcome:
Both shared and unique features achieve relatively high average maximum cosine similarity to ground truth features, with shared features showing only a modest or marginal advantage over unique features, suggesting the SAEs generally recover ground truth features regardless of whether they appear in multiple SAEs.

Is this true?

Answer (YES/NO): NO